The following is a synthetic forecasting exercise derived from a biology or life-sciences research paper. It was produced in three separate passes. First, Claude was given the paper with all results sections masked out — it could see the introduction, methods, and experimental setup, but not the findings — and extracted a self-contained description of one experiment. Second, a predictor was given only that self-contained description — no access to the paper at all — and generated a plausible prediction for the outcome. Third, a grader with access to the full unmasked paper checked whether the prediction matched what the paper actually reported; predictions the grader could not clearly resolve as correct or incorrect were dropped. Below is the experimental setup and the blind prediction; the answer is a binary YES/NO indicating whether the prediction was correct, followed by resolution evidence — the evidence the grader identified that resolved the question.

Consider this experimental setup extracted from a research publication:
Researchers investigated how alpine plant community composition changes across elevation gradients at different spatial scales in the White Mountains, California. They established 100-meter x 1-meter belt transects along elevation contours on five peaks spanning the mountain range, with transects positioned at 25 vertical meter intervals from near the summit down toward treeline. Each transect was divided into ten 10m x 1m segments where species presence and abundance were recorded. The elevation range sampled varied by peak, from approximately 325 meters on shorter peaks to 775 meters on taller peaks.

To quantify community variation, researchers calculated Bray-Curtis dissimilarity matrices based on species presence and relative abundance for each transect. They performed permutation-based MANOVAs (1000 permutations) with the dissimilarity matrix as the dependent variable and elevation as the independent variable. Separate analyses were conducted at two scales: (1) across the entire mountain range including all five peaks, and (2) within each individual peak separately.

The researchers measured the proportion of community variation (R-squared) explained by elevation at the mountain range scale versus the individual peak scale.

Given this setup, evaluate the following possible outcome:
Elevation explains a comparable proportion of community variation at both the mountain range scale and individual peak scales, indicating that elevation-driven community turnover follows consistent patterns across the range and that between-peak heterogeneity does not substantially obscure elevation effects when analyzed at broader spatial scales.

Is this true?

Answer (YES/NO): NO